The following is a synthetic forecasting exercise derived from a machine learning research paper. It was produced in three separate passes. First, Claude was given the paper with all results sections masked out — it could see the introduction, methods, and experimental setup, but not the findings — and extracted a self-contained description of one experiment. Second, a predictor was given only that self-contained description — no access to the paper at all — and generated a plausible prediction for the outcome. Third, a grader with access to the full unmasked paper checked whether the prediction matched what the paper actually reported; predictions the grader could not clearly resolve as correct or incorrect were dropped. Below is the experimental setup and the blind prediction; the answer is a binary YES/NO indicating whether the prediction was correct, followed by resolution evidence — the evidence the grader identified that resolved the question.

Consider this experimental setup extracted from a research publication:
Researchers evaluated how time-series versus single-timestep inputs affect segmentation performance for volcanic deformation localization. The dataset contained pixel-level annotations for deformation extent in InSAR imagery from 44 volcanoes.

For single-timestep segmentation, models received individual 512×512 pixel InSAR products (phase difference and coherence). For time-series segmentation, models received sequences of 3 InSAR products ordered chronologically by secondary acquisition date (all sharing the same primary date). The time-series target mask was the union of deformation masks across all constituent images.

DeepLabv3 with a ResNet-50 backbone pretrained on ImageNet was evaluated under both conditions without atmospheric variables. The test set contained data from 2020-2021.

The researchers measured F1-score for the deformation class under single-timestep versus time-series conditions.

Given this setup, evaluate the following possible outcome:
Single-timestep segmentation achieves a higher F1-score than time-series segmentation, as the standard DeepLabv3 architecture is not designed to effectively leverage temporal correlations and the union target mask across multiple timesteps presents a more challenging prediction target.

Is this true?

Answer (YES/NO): YES